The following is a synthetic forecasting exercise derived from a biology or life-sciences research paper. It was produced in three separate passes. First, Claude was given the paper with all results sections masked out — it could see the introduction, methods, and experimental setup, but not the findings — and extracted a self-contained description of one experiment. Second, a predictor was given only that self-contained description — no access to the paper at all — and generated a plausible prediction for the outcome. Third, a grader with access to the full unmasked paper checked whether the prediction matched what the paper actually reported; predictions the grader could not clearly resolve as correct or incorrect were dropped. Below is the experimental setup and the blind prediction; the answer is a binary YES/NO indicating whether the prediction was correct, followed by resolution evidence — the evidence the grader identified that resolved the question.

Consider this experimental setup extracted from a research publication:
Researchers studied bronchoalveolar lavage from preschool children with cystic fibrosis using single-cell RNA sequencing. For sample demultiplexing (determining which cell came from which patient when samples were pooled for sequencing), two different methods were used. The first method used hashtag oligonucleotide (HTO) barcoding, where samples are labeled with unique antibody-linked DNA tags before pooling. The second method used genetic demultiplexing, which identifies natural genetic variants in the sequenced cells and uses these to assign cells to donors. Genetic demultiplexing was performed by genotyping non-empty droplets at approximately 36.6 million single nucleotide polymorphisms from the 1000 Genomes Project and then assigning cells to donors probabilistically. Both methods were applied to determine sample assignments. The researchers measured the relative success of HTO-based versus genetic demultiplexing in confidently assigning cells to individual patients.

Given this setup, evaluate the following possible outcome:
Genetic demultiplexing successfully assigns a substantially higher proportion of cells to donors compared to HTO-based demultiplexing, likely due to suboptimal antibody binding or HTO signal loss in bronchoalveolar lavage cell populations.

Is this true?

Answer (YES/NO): YES